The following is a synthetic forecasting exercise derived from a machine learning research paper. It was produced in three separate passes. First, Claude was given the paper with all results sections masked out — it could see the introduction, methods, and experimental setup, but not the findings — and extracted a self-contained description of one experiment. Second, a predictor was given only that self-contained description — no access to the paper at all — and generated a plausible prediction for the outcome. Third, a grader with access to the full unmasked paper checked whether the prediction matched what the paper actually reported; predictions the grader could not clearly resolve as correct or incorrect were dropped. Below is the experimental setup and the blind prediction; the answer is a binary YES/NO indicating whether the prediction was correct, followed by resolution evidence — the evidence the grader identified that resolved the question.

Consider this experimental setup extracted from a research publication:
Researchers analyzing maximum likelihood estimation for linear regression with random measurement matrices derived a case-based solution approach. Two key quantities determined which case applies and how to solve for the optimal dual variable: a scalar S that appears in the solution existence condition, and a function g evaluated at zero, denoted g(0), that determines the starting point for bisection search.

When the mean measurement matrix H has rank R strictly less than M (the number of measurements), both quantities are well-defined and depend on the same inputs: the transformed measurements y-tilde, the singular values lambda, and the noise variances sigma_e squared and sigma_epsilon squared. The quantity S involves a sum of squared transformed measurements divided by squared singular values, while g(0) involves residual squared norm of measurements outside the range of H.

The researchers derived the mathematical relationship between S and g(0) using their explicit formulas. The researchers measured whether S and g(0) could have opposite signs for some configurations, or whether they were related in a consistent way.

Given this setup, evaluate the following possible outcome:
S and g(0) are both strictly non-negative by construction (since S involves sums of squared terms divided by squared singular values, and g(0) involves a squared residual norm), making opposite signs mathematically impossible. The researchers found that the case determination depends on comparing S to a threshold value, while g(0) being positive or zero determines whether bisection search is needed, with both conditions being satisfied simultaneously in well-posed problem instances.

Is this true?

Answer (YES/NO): NO